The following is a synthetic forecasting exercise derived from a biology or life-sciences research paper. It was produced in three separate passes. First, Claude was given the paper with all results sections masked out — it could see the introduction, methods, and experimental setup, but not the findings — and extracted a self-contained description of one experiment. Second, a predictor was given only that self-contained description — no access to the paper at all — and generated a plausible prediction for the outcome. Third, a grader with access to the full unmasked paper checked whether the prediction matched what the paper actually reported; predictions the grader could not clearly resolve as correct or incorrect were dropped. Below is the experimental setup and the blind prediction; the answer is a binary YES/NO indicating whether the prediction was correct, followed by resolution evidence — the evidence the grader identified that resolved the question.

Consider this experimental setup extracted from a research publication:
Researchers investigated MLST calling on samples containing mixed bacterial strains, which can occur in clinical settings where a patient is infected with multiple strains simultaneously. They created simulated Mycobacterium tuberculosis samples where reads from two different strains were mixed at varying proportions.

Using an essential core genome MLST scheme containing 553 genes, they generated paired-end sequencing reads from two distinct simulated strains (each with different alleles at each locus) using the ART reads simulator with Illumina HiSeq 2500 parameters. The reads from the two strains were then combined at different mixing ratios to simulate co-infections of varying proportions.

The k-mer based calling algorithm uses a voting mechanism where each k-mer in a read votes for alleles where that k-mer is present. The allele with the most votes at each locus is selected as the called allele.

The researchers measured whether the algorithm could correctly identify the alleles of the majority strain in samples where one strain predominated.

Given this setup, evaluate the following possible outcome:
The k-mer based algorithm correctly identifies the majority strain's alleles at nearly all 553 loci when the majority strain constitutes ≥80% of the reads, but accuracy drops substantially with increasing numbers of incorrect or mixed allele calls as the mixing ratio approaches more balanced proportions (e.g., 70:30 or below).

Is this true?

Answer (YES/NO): NO